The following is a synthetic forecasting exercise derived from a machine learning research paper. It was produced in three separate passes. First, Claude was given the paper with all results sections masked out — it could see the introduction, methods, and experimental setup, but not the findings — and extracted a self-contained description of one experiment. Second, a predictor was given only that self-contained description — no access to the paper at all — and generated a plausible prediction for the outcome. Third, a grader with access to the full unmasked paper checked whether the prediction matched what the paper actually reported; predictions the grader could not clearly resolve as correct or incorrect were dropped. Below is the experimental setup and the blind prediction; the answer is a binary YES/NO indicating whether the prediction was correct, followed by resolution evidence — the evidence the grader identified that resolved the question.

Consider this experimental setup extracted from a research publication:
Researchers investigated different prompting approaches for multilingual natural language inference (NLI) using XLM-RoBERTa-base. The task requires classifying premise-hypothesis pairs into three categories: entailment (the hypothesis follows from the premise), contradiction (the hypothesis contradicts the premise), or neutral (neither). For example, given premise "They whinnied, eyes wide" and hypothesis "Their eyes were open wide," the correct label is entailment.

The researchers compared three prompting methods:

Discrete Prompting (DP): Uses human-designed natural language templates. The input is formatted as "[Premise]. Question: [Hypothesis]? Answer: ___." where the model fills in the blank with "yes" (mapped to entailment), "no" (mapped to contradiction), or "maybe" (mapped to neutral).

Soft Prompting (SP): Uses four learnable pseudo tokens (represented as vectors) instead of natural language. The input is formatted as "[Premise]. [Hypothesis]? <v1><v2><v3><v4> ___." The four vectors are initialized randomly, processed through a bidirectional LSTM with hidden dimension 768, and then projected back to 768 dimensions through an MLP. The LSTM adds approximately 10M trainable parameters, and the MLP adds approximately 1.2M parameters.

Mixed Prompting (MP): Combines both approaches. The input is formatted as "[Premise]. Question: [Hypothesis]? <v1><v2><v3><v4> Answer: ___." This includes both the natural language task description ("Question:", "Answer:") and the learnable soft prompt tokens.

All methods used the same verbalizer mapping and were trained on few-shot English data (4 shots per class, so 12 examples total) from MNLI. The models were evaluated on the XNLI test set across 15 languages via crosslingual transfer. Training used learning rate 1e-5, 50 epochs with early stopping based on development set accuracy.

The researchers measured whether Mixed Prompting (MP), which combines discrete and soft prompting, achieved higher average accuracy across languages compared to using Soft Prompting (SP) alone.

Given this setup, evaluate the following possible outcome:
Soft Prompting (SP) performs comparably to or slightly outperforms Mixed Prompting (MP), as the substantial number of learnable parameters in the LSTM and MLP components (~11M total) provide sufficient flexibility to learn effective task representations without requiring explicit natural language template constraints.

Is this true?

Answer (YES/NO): YES